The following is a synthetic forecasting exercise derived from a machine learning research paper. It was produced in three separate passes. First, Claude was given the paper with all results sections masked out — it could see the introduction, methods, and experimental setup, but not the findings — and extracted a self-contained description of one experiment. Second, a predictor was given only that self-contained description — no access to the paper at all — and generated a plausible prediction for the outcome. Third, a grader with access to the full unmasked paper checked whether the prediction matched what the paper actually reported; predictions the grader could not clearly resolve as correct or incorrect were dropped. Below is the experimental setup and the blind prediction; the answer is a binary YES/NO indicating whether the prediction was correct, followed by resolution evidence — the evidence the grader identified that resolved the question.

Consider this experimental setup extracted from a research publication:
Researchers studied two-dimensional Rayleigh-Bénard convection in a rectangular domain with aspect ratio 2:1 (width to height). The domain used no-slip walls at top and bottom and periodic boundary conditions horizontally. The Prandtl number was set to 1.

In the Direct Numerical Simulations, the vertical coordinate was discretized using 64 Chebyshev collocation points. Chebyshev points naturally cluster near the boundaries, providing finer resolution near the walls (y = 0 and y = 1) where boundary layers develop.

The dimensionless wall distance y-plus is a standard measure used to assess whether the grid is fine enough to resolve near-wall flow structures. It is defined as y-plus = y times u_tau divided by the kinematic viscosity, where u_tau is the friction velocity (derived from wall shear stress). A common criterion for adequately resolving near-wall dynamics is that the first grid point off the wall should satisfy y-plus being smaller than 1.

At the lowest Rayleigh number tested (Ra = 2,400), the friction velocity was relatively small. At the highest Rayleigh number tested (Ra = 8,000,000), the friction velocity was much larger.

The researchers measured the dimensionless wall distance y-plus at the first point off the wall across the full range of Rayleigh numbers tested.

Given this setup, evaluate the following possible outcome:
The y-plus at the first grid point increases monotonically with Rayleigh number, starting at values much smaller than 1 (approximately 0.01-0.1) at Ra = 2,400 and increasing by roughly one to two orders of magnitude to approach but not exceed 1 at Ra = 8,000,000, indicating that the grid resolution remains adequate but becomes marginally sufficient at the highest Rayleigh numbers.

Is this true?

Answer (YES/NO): NO